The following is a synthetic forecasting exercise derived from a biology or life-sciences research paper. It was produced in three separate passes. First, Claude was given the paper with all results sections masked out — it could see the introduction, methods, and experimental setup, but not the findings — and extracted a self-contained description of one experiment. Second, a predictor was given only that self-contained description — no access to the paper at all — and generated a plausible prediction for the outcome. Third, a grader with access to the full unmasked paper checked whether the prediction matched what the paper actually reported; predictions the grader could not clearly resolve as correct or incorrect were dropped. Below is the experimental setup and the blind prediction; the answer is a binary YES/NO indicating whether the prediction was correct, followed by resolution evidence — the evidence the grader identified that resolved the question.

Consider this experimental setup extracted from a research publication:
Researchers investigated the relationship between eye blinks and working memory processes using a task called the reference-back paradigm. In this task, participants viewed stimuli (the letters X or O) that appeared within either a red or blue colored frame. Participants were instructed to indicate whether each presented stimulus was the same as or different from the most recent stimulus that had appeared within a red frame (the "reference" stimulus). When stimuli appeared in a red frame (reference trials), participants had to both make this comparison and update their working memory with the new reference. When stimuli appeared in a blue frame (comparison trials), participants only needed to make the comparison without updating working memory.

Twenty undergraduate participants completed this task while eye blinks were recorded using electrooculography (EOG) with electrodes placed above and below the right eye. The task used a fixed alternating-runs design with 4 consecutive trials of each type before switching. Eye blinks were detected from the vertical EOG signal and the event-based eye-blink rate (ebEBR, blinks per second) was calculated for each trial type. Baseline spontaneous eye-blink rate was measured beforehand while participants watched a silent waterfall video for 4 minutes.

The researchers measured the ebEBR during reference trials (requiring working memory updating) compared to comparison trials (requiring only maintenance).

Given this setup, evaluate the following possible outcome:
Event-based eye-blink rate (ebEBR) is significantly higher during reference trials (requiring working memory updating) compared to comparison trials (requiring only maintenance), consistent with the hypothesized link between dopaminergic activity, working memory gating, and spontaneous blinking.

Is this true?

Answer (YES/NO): YES